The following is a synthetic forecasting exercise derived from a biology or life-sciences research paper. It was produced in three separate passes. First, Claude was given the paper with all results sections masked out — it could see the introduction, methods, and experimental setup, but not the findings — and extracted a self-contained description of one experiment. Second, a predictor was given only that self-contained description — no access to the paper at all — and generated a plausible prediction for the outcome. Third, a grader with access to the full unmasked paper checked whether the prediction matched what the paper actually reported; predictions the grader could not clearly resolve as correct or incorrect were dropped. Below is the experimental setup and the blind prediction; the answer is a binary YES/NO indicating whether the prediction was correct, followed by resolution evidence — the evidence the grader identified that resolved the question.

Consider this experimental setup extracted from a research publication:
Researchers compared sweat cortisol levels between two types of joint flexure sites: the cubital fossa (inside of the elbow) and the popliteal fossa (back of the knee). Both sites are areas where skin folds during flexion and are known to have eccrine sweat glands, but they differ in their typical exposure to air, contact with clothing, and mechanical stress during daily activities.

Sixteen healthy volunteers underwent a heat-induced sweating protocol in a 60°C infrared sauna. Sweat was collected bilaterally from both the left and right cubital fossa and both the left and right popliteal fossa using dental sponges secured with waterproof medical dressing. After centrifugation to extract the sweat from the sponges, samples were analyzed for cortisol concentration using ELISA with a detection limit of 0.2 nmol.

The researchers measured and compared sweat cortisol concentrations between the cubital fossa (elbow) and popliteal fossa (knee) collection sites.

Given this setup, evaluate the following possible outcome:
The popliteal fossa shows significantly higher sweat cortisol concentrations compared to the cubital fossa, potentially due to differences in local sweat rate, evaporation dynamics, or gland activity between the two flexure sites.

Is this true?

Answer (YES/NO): NO